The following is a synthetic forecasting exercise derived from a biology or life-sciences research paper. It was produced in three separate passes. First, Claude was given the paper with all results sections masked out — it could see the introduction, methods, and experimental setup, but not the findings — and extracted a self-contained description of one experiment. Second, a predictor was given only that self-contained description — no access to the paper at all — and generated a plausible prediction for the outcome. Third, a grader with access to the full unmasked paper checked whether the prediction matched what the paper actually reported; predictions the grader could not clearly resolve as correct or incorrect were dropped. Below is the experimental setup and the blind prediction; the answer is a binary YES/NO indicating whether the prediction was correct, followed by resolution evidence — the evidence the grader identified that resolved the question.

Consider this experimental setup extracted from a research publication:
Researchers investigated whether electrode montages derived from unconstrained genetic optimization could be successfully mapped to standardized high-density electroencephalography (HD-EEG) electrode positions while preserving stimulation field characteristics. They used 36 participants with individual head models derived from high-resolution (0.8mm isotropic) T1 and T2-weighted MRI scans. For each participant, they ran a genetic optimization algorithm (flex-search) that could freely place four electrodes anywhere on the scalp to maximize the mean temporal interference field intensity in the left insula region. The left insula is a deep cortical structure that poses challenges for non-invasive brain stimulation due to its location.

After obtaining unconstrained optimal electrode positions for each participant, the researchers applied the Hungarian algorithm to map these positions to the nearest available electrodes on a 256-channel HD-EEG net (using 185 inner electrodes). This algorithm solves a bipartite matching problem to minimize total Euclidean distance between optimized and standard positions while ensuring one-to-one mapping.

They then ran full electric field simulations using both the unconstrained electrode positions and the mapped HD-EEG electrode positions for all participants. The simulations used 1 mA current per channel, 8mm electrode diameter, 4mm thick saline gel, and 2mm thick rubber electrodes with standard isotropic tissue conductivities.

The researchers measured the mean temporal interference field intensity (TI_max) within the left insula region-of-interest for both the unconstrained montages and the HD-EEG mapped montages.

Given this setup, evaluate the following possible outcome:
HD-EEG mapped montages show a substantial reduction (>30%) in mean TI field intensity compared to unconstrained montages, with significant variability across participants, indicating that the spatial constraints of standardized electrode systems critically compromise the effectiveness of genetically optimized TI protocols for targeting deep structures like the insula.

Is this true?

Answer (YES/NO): NO